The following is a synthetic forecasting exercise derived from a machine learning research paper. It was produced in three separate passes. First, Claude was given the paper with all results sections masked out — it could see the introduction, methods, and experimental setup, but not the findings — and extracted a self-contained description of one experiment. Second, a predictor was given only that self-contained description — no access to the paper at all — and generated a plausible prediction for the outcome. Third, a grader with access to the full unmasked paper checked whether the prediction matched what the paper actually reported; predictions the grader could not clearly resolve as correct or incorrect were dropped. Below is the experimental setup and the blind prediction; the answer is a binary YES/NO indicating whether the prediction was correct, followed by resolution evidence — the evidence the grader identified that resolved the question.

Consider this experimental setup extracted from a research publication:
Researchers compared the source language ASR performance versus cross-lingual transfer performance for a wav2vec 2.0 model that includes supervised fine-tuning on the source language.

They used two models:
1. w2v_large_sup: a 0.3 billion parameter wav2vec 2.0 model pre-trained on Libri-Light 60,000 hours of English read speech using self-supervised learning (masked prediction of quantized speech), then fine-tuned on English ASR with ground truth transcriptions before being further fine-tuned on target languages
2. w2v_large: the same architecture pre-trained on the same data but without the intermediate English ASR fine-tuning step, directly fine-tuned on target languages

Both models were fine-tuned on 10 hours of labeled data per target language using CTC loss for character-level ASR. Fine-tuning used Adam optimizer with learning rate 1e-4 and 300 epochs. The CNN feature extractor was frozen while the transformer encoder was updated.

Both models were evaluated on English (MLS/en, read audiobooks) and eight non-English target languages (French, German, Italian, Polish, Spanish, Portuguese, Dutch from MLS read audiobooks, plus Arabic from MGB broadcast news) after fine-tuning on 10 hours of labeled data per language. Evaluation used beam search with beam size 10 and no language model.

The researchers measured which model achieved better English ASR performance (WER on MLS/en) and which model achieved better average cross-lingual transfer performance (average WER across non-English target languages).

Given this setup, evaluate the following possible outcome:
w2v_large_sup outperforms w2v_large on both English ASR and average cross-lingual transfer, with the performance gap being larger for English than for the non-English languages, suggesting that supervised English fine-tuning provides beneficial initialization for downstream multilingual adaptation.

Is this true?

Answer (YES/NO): NO